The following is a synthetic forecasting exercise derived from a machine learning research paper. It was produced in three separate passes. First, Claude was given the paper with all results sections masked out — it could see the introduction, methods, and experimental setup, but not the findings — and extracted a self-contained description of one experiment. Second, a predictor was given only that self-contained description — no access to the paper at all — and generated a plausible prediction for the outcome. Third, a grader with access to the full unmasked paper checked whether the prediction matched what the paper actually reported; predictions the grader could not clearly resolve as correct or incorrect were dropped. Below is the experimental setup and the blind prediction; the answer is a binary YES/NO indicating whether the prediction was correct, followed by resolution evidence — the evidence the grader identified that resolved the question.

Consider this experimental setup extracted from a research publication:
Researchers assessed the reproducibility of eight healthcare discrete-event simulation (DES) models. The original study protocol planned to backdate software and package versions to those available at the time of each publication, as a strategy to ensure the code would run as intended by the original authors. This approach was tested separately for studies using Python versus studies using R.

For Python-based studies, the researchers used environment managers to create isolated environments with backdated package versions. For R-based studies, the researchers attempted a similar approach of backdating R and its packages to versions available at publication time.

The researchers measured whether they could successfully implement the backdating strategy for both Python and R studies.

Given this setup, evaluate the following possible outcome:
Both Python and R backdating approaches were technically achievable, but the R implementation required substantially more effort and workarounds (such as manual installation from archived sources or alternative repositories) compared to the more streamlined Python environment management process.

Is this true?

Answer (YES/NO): NO